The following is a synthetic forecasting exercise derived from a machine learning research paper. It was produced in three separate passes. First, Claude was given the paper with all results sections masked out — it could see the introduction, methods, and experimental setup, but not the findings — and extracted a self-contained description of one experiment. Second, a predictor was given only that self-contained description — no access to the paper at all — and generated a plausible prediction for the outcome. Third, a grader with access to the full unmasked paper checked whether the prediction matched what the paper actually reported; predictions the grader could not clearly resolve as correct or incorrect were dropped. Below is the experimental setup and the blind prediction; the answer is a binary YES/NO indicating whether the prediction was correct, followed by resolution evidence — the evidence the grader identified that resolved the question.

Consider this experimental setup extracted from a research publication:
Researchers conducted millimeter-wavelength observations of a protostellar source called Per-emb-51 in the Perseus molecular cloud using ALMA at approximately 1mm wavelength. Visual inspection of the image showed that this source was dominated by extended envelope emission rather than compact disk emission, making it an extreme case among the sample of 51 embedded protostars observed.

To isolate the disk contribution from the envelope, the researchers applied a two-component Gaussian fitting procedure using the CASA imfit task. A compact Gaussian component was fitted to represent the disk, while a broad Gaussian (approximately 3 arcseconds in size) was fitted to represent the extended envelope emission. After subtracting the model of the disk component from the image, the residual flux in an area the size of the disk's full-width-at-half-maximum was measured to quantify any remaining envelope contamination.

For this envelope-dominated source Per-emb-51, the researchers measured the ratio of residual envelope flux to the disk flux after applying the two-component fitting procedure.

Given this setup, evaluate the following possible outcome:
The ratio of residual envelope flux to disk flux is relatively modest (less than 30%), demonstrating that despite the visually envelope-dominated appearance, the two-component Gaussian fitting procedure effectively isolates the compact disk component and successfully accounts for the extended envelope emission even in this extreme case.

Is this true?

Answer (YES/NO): YES